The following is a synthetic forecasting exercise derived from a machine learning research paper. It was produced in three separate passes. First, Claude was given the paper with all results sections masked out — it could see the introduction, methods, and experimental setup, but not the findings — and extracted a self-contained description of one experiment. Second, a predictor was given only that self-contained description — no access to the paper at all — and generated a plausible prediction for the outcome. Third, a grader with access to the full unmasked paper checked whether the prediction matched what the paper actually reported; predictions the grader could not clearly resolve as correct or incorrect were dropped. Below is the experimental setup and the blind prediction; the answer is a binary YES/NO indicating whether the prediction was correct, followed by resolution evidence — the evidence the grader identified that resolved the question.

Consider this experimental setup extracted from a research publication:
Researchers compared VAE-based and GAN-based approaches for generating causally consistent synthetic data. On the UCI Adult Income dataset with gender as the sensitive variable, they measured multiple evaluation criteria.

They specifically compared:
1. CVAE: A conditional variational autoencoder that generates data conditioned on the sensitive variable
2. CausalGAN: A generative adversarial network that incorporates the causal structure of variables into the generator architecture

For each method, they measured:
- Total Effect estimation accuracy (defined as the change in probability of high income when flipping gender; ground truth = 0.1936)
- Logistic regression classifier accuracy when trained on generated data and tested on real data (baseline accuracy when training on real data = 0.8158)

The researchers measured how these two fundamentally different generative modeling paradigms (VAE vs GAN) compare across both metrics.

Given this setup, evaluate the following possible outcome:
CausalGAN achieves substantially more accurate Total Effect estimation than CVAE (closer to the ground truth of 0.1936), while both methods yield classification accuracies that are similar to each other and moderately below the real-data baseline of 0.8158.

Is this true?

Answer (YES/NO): NO